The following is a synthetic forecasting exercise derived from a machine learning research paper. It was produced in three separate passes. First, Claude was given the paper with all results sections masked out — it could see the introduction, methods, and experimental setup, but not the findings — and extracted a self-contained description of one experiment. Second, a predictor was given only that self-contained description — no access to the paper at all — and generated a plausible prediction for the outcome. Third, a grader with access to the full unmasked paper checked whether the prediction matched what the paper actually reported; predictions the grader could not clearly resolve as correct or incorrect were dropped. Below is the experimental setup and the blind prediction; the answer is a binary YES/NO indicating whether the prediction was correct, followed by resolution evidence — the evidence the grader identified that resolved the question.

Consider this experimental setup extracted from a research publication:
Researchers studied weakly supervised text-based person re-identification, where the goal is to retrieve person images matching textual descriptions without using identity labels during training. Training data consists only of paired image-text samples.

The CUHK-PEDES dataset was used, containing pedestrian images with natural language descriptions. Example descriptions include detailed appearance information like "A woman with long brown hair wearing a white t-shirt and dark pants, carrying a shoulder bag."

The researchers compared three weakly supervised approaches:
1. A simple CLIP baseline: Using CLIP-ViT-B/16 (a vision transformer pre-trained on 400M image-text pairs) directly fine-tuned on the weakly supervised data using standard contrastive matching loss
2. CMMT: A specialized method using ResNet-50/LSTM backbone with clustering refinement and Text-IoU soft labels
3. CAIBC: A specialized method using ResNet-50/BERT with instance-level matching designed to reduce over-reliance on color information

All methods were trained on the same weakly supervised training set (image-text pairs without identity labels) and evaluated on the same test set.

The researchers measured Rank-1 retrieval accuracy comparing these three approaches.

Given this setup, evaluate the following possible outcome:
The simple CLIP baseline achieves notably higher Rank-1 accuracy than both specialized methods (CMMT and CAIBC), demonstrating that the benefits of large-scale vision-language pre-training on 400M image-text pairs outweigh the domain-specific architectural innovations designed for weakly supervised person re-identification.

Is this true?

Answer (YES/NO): NO